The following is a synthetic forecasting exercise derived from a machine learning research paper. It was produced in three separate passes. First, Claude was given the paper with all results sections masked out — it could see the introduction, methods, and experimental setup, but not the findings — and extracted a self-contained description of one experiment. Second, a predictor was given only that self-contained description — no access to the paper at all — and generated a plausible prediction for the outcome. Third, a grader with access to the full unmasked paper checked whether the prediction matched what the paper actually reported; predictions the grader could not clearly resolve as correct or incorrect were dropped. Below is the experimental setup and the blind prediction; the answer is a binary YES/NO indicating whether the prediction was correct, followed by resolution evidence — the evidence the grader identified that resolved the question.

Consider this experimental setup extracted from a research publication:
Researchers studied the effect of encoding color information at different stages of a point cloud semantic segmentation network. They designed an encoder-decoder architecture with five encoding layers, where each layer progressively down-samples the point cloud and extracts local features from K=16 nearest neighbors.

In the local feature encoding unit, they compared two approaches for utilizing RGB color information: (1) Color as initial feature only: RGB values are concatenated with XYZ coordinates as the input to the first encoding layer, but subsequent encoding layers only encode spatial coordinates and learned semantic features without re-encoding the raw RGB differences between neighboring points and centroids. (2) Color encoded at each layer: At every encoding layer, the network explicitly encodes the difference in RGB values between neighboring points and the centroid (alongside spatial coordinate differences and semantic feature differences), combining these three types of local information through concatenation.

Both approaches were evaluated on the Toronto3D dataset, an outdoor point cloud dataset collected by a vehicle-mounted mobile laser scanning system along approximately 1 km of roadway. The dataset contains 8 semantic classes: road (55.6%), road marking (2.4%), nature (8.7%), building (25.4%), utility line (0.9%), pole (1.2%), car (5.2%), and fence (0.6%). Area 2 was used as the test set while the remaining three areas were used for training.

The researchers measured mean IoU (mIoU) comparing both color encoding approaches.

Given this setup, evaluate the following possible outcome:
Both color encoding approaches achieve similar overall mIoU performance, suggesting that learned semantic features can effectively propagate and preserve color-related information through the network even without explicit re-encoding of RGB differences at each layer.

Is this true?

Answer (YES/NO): NO